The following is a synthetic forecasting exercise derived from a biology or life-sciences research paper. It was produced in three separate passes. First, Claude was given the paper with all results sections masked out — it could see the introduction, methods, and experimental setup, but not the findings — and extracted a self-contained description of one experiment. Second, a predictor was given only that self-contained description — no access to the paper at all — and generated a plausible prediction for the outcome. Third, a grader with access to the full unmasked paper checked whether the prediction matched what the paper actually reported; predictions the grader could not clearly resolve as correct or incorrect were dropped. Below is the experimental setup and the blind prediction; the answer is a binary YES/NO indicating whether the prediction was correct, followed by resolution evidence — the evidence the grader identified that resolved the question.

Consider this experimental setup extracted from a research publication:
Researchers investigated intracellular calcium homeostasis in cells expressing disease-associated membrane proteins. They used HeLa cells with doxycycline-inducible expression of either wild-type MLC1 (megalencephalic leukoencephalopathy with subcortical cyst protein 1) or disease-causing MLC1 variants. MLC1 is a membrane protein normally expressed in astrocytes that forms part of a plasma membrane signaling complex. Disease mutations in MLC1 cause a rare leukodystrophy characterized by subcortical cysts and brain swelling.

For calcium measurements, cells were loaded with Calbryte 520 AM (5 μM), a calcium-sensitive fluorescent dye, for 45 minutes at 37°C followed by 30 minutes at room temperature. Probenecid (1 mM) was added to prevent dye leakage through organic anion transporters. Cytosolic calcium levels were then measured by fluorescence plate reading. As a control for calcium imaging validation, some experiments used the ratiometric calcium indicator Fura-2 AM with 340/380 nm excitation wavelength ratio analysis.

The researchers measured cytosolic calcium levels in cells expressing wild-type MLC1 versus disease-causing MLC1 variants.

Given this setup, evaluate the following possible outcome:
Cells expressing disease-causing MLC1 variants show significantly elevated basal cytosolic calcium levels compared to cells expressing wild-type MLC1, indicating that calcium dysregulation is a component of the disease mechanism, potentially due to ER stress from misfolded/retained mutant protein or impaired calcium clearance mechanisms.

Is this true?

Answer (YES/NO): YES